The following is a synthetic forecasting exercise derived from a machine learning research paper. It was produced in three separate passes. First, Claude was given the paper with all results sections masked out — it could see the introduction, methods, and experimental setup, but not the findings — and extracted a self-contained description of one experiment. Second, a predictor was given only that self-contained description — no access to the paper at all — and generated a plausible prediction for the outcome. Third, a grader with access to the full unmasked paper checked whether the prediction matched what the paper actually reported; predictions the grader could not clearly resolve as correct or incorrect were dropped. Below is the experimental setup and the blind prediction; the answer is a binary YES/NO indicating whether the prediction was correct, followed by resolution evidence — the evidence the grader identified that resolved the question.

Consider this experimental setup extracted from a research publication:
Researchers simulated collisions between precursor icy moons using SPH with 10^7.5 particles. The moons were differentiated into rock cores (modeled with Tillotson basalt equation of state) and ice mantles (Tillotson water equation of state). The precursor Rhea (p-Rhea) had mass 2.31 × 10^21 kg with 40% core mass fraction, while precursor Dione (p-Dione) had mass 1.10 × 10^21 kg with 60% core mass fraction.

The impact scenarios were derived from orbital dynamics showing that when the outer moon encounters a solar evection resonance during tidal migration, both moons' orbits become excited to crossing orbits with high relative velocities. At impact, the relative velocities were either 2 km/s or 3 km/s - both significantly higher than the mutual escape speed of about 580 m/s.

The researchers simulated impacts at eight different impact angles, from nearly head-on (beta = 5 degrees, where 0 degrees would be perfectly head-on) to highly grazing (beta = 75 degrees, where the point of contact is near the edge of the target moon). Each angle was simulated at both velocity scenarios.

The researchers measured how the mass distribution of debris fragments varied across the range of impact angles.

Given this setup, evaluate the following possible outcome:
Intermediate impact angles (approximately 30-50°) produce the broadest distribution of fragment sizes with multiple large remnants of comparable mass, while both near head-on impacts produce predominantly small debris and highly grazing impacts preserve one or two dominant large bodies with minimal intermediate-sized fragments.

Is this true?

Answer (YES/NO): NO